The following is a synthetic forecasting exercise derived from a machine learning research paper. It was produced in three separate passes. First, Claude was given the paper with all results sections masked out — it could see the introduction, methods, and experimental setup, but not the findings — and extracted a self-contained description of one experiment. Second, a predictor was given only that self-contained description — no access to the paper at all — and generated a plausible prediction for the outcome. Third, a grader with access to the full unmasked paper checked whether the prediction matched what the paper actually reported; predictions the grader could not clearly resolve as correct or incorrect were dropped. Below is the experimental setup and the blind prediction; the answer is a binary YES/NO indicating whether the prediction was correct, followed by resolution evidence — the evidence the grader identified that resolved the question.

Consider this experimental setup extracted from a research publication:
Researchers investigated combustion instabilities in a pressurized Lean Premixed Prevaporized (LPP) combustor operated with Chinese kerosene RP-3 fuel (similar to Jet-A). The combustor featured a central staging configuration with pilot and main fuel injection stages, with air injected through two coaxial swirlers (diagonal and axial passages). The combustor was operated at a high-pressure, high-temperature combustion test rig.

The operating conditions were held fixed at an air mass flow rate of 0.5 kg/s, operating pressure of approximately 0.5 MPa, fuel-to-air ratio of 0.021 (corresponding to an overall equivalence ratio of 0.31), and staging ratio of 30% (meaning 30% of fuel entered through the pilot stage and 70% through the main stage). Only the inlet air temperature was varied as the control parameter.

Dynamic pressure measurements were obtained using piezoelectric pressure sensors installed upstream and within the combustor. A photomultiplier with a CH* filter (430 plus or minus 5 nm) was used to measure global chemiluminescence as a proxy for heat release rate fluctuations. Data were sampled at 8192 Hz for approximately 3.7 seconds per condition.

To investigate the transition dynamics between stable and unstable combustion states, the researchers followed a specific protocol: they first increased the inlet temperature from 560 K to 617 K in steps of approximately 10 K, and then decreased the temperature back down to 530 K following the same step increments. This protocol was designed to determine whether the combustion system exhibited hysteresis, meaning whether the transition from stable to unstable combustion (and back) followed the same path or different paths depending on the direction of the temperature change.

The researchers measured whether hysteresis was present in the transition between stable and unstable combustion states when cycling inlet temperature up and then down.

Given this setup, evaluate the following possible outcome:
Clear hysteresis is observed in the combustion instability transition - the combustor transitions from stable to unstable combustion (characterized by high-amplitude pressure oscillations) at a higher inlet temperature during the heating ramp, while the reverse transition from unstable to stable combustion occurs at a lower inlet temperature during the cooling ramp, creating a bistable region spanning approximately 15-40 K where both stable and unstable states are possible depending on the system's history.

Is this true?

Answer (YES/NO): NO